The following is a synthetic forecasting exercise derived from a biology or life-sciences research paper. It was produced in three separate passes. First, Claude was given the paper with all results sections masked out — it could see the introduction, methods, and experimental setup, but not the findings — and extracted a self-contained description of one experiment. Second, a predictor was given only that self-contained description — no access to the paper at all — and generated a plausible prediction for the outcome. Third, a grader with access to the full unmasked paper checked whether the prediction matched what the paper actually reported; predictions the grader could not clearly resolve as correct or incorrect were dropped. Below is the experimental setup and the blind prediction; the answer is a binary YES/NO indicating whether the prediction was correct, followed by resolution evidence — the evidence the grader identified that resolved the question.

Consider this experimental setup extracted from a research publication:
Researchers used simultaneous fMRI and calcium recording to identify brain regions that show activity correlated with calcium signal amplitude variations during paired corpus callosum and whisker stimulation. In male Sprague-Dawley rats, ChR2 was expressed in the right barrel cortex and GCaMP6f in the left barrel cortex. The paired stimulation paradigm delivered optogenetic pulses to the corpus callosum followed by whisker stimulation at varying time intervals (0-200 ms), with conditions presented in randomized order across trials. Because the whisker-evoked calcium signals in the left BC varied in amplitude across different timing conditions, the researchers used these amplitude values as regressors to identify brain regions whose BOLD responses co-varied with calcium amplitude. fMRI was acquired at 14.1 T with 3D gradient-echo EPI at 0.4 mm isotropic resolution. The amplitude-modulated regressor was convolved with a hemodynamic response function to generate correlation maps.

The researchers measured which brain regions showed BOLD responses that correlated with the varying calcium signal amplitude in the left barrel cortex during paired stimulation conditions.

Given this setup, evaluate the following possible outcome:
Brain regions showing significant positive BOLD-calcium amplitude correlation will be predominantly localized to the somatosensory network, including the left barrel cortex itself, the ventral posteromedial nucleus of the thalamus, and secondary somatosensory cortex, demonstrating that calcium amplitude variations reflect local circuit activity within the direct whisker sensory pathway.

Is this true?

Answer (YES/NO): NO